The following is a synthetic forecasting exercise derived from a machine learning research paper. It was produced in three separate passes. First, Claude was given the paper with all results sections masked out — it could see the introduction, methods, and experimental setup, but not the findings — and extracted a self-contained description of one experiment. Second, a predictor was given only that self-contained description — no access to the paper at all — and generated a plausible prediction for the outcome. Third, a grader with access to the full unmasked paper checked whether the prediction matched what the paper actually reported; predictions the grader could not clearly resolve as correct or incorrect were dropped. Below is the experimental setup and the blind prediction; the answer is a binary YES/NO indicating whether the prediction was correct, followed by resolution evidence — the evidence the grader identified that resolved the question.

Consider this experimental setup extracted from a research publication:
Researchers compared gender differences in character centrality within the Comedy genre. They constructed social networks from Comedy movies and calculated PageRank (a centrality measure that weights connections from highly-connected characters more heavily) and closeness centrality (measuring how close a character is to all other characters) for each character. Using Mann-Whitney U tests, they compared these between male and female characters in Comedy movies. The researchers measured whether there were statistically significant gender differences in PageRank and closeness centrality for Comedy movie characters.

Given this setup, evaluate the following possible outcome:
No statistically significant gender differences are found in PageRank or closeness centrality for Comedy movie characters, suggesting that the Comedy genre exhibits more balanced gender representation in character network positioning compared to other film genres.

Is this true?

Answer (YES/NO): NO